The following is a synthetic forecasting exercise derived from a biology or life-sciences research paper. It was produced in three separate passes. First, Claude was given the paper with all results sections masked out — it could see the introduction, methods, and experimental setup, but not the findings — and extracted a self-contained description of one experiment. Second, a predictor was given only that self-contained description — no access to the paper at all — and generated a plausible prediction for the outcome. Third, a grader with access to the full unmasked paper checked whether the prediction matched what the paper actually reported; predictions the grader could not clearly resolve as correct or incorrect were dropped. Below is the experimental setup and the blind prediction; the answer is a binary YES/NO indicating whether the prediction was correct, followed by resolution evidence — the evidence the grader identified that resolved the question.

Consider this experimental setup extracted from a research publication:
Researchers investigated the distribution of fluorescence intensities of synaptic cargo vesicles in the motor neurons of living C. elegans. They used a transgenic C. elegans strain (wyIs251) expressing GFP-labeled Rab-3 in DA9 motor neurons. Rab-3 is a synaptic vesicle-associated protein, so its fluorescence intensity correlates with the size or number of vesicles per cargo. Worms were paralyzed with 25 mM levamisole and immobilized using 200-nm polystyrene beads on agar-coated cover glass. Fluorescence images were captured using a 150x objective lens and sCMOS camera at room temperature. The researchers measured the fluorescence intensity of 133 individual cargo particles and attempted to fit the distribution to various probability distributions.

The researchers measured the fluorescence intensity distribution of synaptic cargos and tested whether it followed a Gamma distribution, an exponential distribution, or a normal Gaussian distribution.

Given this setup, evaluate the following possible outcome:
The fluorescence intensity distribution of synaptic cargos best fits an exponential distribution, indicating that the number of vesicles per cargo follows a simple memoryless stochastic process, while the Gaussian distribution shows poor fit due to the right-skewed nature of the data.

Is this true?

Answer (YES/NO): NO